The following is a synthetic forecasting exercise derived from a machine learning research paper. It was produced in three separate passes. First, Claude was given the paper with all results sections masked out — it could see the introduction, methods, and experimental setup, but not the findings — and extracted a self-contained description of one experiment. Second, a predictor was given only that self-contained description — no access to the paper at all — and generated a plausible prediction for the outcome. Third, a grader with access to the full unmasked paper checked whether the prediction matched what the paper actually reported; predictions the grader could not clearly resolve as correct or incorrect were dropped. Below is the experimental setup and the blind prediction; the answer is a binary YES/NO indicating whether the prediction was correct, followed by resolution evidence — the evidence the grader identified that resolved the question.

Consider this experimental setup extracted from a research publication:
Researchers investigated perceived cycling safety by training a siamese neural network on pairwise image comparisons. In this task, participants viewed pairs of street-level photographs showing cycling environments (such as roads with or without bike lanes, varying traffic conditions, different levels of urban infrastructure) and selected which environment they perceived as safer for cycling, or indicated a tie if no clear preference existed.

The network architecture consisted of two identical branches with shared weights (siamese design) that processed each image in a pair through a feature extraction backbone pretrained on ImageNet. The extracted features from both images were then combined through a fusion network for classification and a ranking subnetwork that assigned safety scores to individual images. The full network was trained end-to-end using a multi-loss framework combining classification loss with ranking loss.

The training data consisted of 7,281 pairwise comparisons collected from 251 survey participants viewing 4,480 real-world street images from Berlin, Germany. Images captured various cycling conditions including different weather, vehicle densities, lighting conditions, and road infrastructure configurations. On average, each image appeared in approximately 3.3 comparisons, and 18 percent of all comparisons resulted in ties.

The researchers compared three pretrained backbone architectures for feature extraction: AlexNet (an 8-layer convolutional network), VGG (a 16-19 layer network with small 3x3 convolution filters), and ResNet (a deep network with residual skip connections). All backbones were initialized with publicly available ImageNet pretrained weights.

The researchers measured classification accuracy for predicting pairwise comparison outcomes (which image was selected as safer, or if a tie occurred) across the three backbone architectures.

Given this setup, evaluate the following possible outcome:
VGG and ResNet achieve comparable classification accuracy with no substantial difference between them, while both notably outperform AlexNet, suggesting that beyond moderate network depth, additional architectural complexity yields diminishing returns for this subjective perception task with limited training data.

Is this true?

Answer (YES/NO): NO